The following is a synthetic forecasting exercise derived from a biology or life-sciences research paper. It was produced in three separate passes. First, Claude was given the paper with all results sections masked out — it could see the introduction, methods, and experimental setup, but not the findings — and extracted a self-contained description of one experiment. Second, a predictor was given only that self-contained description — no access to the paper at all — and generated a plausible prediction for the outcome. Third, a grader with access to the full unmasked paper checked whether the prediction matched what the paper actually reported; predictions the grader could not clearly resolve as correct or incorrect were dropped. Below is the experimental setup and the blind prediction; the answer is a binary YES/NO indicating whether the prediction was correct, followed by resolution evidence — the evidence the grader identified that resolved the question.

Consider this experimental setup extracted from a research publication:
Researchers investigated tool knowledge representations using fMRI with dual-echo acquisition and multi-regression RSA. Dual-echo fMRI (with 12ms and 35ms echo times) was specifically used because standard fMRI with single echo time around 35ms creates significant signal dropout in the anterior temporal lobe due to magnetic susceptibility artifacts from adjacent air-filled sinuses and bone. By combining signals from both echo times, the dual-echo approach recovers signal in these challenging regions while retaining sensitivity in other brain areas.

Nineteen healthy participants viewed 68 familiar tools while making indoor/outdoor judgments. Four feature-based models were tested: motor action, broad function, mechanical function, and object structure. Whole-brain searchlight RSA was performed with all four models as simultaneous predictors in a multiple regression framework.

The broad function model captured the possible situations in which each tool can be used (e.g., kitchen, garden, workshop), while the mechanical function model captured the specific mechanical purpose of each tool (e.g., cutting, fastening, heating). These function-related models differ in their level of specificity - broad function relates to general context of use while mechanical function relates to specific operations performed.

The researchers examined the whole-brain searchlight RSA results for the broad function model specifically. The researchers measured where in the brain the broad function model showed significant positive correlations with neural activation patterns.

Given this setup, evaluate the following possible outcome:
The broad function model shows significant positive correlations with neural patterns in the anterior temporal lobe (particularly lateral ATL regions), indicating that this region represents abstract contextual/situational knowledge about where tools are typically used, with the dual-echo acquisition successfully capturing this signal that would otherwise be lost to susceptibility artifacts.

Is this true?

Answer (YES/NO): YES